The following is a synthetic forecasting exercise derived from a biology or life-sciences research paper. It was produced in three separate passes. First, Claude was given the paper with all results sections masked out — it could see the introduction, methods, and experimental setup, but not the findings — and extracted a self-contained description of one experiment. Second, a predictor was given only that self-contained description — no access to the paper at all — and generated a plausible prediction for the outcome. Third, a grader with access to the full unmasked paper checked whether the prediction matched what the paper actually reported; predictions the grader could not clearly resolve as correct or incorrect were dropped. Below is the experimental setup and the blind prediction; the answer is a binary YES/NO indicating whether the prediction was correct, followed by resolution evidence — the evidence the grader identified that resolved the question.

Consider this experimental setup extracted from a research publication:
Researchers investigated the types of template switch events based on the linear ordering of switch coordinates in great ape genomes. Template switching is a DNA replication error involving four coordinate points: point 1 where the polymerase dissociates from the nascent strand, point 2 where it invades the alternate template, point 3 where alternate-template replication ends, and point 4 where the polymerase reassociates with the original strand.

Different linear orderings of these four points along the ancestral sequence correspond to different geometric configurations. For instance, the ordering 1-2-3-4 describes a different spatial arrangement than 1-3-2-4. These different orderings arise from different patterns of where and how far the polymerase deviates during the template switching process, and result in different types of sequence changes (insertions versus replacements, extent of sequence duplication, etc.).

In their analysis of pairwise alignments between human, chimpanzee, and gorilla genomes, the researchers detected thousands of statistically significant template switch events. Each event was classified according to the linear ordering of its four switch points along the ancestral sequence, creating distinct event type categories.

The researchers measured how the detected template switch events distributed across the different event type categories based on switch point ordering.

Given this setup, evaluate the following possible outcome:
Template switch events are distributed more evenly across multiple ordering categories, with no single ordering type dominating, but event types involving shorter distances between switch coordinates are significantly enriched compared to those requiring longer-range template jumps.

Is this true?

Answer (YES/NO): NO